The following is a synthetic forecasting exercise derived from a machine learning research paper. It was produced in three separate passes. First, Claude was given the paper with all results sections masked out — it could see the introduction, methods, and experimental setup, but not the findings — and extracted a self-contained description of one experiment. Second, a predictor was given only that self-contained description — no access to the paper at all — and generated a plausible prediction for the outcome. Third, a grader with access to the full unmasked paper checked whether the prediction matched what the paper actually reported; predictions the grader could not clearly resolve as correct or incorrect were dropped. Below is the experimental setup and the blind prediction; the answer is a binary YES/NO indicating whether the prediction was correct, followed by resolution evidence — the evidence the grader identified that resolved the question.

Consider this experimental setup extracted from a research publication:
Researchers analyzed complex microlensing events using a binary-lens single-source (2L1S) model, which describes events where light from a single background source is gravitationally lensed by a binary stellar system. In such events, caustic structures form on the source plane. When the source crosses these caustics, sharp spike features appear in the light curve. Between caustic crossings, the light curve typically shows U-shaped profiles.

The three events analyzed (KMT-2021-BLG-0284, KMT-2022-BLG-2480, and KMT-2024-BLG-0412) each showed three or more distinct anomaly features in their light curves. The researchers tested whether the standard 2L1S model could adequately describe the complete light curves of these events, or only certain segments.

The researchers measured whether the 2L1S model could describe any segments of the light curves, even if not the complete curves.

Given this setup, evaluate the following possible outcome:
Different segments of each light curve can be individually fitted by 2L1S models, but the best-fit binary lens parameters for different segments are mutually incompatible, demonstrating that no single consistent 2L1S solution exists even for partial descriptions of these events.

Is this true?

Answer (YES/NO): NO